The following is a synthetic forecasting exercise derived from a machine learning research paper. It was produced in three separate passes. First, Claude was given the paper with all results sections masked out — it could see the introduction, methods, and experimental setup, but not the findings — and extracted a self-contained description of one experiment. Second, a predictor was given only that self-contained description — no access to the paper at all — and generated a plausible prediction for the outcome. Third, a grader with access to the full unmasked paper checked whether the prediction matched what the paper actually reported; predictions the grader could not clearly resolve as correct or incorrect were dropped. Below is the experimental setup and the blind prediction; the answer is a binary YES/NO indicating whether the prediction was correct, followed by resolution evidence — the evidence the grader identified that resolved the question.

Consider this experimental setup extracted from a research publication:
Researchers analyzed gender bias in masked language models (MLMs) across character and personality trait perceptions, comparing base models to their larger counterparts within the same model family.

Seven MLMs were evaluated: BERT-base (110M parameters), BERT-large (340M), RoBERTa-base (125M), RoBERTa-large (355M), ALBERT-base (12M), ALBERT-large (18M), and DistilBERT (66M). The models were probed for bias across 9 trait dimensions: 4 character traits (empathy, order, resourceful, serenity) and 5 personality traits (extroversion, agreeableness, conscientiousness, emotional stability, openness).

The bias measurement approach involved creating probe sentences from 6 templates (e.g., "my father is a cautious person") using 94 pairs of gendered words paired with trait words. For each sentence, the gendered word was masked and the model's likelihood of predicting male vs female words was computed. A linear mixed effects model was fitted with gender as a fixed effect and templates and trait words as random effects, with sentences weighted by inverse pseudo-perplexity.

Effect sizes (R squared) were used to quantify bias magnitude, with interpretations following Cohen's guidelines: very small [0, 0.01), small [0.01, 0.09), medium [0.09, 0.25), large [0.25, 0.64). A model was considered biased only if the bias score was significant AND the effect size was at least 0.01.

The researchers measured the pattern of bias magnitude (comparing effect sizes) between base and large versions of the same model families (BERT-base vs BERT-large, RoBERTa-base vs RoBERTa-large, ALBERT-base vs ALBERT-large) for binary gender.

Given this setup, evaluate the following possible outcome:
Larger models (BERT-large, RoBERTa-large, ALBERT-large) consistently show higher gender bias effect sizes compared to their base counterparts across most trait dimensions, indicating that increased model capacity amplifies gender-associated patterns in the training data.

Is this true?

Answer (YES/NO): NO